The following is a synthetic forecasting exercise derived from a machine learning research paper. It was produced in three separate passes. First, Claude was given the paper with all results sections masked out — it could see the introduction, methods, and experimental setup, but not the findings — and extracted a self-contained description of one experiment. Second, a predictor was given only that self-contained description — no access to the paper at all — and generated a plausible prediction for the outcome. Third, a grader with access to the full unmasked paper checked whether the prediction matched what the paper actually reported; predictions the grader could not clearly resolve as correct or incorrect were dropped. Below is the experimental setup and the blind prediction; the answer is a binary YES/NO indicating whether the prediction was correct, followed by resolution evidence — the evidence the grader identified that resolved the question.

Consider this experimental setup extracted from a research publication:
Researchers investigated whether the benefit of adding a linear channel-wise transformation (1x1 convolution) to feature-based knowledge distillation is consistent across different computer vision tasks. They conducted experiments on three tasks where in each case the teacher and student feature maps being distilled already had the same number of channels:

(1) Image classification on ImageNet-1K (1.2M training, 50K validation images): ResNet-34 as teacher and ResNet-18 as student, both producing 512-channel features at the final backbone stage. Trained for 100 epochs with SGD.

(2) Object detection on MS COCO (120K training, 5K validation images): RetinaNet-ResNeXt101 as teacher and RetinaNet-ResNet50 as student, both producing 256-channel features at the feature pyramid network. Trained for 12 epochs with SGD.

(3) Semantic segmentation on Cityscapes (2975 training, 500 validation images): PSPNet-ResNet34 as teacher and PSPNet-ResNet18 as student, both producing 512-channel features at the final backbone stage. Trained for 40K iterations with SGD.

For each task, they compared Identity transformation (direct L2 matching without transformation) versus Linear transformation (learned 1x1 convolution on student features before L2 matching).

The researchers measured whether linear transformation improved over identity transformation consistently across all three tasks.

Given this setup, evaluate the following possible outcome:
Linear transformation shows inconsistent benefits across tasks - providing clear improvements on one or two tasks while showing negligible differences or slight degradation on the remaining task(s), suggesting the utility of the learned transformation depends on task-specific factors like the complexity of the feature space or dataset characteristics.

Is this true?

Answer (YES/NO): NO